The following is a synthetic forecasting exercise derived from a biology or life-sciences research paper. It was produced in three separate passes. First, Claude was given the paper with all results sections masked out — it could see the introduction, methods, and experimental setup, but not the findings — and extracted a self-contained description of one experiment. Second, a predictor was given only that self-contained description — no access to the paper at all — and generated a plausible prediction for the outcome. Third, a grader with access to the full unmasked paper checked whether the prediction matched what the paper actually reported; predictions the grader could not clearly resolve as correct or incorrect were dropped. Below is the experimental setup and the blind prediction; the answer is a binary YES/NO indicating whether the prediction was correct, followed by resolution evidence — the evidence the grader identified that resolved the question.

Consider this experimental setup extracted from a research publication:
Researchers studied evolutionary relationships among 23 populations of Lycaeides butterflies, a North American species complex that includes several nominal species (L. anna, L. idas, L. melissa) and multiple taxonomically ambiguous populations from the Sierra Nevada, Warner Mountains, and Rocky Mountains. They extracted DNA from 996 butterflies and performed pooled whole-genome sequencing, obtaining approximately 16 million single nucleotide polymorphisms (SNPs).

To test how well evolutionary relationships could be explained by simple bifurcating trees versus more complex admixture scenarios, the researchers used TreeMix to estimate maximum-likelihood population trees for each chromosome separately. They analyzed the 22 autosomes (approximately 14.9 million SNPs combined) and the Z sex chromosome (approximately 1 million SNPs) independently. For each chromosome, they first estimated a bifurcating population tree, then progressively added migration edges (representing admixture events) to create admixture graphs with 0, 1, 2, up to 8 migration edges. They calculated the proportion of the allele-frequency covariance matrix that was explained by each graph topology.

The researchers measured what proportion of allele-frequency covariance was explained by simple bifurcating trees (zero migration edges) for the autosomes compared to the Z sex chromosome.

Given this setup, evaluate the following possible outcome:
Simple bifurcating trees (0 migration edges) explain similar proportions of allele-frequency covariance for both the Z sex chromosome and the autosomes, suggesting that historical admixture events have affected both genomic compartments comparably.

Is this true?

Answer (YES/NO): NO